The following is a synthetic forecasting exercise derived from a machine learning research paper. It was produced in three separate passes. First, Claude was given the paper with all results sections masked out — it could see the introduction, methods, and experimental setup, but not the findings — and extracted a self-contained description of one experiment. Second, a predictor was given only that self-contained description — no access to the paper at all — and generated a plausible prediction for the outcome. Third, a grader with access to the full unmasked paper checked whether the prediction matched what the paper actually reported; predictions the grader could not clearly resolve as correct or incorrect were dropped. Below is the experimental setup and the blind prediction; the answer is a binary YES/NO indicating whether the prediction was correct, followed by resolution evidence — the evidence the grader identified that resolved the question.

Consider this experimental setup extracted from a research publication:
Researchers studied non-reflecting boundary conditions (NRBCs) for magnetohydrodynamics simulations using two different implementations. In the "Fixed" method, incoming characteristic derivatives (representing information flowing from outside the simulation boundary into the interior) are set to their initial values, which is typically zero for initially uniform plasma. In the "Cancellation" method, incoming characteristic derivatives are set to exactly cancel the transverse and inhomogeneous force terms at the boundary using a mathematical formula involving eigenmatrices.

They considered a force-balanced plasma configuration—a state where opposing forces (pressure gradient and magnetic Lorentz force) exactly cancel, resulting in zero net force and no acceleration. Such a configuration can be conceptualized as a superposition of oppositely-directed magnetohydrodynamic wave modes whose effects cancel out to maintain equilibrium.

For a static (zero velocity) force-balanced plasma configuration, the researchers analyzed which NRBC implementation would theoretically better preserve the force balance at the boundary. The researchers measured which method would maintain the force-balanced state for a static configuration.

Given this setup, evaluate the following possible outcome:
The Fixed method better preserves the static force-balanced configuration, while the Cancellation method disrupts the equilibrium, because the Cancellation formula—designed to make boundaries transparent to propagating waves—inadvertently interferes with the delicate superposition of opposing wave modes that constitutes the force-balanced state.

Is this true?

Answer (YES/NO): YES